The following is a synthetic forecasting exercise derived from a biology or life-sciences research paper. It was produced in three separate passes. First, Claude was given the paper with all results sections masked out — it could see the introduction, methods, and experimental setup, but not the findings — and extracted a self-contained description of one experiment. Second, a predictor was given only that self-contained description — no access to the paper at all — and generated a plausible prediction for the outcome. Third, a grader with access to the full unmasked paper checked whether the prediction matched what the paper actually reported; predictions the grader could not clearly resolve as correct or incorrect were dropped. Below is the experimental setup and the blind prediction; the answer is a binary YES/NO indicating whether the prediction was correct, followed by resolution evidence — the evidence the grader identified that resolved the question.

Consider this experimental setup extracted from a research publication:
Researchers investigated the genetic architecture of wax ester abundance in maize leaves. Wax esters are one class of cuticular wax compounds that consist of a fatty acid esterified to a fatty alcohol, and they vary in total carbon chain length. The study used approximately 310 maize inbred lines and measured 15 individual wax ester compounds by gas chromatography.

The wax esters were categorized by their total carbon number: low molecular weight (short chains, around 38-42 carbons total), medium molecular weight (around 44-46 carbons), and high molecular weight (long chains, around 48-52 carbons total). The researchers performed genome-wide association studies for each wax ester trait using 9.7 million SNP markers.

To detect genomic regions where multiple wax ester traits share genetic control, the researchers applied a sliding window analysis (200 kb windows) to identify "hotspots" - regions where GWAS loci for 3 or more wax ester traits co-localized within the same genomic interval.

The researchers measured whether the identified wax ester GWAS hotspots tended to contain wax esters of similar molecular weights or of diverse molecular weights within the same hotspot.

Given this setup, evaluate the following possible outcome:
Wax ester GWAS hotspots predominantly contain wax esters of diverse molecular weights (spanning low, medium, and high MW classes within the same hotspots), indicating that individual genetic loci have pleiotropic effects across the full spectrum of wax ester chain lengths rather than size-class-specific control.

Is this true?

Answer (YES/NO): NO